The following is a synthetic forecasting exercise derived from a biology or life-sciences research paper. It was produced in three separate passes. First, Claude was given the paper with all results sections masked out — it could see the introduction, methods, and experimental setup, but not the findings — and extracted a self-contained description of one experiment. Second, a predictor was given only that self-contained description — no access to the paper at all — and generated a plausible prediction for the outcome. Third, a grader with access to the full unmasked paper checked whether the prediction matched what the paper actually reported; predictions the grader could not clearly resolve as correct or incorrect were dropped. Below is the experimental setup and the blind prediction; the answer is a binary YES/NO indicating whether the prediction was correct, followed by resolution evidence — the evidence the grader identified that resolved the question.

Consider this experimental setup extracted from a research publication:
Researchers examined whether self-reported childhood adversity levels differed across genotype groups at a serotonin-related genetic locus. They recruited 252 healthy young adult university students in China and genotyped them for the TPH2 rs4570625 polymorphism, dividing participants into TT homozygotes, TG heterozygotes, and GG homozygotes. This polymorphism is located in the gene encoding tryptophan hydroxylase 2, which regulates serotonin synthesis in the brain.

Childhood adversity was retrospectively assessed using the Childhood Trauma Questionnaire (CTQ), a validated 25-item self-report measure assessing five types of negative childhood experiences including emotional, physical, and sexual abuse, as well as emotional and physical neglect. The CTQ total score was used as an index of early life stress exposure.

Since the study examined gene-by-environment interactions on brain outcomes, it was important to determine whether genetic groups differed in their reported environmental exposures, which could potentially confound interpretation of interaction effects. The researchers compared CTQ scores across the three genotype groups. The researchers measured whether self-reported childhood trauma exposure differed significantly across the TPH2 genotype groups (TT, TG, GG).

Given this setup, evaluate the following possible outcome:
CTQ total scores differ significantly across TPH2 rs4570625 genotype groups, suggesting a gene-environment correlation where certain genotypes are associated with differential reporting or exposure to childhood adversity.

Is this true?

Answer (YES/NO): NO